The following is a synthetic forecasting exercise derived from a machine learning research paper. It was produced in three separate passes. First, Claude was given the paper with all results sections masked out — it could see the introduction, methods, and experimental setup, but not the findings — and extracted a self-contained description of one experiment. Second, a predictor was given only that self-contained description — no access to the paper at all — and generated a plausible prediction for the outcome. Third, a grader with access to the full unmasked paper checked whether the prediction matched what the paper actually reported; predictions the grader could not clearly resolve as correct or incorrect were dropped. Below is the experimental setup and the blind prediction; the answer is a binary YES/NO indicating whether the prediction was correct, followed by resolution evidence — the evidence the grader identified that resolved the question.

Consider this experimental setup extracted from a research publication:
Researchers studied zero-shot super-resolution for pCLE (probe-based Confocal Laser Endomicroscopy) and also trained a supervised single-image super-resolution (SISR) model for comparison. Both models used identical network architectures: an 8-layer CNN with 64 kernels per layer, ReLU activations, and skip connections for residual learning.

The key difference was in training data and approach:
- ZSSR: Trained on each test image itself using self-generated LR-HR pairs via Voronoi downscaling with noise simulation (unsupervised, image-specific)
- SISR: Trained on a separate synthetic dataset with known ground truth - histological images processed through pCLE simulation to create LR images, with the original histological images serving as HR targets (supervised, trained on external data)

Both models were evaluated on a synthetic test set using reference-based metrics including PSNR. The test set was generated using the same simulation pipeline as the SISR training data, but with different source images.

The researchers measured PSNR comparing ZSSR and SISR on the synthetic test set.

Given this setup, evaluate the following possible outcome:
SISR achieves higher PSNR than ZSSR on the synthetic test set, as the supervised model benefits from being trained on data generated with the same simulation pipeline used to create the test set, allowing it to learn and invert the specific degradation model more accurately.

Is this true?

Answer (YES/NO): YES